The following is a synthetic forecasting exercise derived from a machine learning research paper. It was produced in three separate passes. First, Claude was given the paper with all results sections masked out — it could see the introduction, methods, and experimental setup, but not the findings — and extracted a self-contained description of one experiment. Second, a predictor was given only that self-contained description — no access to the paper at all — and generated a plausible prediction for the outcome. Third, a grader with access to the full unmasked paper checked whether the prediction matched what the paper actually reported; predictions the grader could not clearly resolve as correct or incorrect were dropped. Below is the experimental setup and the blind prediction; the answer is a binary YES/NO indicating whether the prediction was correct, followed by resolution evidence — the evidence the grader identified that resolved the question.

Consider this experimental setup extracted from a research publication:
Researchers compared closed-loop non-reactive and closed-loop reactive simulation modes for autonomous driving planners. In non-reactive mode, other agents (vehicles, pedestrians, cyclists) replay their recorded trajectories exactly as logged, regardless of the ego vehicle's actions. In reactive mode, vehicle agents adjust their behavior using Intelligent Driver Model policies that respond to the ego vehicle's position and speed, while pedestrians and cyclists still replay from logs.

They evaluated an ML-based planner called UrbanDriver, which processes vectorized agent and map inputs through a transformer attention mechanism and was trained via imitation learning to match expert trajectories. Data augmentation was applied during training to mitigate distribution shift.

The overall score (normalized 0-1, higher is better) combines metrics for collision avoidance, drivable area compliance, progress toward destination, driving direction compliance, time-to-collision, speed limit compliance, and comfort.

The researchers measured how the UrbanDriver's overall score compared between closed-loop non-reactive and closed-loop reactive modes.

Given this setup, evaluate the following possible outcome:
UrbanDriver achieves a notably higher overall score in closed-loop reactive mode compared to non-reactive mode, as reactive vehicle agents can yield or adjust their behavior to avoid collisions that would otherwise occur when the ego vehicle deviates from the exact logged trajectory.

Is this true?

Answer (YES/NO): NO